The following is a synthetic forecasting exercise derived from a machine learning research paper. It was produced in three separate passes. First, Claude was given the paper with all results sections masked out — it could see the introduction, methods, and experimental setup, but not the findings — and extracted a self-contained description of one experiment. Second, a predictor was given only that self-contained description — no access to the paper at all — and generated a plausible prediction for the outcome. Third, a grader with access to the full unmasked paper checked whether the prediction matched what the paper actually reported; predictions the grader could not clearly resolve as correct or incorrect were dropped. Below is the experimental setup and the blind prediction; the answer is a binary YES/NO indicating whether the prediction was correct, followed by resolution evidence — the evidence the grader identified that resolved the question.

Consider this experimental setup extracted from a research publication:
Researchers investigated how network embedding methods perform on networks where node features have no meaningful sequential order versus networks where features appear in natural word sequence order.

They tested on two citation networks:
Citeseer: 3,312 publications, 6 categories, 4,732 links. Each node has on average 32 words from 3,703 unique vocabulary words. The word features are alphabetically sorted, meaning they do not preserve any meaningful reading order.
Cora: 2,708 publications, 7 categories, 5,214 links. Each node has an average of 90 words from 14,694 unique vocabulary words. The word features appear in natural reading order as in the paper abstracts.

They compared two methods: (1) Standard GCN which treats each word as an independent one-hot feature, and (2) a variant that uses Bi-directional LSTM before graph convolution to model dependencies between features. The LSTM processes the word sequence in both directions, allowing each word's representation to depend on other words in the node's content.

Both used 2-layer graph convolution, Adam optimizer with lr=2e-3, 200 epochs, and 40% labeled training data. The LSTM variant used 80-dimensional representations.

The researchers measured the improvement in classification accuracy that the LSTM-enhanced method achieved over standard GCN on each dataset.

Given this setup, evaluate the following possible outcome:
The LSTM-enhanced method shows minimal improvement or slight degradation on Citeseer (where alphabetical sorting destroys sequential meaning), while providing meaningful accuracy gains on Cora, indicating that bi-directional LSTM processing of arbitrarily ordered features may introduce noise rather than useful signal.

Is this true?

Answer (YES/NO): NO